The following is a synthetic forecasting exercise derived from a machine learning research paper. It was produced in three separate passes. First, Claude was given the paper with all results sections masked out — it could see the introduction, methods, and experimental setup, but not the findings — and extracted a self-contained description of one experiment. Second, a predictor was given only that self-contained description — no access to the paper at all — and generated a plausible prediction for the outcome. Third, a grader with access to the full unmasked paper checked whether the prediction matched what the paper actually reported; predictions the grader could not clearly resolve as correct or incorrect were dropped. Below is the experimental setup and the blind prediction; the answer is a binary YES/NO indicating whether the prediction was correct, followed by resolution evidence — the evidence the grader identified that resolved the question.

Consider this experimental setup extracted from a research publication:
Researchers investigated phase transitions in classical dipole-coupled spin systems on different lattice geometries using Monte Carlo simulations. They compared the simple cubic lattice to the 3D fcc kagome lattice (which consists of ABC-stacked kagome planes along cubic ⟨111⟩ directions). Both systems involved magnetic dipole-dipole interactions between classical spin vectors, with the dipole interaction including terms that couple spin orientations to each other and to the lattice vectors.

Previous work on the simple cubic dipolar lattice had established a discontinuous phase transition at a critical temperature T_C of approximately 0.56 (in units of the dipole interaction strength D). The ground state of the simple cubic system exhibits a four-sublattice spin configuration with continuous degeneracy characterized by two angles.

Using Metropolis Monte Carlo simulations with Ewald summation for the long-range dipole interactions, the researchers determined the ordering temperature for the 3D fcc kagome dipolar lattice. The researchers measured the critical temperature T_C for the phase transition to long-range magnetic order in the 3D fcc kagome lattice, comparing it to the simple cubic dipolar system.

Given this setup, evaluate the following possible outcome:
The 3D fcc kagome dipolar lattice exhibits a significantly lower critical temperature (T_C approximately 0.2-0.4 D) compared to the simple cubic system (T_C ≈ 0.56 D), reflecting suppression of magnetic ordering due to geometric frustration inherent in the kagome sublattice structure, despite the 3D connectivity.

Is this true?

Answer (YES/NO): YES